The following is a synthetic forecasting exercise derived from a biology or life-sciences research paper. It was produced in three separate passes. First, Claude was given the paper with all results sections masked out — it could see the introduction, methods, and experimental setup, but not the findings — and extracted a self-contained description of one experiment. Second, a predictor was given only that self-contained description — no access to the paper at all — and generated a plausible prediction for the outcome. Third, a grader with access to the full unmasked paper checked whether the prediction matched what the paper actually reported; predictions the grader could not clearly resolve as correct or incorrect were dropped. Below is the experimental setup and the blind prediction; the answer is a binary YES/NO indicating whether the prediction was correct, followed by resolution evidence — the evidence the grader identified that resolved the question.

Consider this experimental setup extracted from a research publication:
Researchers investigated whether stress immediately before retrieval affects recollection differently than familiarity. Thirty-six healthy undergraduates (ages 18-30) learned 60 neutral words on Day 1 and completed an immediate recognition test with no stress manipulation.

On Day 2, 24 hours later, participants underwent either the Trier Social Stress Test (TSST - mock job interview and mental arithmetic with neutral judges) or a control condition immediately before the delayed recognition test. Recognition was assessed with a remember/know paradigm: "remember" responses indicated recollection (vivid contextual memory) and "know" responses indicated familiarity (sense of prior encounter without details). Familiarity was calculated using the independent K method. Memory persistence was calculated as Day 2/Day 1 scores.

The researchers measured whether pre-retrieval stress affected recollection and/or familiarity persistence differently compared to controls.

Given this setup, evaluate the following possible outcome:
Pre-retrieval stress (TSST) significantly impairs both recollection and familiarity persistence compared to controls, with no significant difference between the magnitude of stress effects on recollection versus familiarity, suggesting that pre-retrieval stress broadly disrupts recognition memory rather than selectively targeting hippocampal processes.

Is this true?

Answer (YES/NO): NO